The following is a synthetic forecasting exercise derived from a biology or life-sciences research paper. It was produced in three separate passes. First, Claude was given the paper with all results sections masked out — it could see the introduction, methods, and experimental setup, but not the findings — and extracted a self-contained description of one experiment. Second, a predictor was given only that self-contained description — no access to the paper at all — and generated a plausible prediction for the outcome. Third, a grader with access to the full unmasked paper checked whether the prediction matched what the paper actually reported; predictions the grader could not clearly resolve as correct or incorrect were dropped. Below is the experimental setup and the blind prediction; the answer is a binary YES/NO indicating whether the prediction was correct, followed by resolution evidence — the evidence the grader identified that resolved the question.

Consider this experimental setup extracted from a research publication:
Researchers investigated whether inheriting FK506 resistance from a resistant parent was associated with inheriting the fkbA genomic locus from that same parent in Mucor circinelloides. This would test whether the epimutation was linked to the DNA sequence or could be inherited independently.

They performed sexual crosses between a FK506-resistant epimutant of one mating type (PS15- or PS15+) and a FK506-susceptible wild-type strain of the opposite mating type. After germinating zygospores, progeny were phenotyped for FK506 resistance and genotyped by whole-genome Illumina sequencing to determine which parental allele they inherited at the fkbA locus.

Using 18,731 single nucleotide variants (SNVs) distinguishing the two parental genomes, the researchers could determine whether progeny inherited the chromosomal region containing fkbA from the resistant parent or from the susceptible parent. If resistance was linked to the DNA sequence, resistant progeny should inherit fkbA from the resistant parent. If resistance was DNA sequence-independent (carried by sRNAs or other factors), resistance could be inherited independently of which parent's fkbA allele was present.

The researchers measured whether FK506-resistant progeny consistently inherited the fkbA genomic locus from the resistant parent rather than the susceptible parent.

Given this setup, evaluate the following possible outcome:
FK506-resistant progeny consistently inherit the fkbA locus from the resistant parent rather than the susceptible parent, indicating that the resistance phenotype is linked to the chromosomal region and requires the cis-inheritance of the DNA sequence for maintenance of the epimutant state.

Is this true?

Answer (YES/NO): NO